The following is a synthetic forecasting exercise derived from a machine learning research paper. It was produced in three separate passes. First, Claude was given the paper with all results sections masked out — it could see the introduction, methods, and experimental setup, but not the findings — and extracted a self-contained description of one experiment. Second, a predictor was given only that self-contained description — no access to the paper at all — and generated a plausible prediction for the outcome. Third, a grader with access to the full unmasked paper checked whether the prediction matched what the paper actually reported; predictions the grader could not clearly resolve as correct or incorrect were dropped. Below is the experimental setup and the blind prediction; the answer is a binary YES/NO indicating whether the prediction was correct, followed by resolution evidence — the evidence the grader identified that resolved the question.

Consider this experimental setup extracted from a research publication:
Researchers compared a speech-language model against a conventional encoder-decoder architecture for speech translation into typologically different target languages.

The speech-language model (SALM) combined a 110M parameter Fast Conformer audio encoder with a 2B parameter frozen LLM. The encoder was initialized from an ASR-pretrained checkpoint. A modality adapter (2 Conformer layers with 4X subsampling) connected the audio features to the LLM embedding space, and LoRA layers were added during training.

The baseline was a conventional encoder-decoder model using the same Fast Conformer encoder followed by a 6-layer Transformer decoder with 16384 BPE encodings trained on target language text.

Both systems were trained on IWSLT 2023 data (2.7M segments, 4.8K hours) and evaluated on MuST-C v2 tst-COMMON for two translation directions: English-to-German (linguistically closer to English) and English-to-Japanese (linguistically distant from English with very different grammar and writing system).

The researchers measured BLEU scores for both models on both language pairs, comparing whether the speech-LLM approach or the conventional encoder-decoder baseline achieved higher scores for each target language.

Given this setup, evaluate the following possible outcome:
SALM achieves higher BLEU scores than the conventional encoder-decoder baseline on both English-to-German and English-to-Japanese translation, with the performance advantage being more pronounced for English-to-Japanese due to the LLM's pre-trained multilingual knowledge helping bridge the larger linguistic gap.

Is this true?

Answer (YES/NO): NO